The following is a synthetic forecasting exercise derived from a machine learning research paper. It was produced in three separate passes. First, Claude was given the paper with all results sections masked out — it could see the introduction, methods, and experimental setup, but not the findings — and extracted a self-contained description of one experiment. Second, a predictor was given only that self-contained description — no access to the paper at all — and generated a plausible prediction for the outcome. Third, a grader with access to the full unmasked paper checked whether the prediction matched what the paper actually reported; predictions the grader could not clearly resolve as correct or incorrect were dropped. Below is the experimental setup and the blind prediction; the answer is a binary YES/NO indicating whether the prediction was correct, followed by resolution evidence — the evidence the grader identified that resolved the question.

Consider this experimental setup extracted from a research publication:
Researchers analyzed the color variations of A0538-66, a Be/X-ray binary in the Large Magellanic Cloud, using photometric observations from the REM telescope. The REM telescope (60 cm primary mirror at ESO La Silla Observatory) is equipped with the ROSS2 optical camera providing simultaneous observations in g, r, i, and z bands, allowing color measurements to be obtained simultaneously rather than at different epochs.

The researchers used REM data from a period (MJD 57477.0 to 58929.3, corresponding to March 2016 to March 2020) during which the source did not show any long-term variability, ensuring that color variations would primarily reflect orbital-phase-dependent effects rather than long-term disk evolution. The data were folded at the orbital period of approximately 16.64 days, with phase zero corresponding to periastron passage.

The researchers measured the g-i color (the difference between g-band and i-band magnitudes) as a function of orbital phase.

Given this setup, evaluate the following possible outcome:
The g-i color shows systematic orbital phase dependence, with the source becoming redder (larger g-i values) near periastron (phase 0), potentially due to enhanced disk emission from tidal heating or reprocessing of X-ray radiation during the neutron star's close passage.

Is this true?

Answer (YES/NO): YES